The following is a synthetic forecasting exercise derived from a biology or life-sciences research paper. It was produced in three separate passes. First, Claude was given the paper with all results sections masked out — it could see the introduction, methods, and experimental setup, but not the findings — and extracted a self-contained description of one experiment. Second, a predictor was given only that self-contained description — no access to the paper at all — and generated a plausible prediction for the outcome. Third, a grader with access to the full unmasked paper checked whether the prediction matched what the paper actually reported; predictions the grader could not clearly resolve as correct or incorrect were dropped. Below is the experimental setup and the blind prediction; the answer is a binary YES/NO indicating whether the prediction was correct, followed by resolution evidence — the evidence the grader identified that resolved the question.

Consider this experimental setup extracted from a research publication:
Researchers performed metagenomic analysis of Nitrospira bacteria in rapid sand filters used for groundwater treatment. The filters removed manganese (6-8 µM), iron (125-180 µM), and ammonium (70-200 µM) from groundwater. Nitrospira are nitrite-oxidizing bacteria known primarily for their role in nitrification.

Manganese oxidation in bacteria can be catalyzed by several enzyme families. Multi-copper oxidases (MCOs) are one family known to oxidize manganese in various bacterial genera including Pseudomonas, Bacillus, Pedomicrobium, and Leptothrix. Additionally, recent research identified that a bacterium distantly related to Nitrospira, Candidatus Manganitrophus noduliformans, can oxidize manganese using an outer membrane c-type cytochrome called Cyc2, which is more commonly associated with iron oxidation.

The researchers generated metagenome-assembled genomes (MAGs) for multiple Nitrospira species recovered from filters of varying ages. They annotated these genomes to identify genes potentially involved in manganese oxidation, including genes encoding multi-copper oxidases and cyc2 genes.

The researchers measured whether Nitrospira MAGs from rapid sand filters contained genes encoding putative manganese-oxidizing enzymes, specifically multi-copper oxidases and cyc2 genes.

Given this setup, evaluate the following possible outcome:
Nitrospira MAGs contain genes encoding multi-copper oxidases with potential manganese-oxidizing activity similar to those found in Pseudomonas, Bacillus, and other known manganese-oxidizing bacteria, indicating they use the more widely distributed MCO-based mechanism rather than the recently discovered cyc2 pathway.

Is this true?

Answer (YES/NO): NO